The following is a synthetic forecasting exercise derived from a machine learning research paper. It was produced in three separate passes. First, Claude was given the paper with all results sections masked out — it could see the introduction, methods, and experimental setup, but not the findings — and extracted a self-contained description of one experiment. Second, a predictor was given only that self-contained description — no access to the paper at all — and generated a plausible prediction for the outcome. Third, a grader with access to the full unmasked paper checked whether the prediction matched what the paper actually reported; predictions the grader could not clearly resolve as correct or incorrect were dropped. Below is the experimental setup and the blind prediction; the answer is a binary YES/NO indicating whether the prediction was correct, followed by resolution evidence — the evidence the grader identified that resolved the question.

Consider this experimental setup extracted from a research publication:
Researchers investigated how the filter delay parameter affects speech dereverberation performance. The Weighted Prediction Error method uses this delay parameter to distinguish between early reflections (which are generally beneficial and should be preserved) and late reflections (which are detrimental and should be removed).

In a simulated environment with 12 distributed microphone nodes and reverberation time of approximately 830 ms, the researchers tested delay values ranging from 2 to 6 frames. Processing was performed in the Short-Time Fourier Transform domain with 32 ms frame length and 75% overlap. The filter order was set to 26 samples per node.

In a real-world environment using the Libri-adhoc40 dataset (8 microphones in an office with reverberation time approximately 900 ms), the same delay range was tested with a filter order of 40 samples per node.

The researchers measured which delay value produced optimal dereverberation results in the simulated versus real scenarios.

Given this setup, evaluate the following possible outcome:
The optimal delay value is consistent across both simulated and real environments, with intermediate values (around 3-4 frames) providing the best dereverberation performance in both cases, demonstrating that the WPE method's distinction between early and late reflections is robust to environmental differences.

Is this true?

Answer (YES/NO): NO